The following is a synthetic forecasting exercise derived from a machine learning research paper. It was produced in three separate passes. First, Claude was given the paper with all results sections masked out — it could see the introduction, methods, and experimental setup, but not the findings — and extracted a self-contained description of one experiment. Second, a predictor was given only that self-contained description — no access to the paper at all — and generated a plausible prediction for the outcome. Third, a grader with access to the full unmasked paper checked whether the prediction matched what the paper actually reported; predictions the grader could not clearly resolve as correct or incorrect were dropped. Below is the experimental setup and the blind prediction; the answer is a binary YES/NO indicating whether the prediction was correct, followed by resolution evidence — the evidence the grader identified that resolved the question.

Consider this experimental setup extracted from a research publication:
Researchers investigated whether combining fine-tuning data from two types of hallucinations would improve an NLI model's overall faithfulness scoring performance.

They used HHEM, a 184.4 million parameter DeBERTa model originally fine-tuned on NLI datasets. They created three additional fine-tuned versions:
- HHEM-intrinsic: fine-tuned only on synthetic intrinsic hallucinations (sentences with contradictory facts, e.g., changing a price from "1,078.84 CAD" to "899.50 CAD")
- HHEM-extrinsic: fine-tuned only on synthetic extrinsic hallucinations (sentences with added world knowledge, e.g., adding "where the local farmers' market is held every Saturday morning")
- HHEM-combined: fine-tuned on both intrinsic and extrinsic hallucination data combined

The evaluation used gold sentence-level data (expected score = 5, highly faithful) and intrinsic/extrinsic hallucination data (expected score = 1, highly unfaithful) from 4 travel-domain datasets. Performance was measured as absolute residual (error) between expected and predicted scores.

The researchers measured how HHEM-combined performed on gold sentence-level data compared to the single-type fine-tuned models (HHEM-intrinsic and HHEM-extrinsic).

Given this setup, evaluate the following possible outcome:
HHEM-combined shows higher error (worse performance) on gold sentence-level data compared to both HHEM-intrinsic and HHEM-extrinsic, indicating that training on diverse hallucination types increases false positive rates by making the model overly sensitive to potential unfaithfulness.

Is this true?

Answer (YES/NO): NO